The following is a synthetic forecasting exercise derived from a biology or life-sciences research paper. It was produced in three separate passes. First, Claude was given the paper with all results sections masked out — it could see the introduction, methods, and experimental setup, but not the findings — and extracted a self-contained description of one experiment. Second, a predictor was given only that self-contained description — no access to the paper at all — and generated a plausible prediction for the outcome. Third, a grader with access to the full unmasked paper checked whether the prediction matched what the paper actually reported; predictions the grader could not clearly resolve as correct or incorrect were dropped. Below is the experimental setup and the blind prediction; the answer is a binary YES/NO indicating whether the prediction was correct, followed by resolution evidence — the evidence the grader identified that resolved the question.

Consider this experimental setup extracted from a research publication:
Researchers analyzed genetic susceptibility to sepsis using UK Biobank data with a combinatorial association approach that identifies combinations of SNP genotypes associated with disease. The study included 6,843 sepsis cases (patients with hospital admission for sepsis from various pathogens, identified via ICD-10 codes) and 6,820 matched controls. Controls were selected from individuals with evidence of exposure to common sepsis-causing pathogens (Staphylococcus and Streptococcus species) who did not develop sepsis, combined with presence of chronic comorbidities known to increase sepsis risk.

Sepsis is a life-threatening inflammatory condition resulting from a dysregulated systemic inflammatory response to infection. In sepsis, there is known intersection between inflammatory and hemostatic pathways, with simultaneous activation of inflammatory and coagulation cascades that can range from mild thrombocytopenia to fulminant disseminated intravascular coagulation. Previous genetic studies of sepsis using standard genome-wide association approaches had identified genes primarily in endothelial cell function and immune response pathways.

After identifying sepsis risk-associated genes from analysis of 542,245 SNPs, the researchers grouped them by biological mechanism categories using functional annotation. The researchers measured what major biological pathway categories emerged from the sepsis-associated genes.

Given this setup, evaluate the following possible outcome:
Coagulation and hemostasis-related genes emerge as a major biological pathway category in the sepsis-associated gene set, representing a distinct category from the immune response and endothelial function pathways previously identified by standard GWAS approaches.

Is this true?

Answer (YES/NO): NO